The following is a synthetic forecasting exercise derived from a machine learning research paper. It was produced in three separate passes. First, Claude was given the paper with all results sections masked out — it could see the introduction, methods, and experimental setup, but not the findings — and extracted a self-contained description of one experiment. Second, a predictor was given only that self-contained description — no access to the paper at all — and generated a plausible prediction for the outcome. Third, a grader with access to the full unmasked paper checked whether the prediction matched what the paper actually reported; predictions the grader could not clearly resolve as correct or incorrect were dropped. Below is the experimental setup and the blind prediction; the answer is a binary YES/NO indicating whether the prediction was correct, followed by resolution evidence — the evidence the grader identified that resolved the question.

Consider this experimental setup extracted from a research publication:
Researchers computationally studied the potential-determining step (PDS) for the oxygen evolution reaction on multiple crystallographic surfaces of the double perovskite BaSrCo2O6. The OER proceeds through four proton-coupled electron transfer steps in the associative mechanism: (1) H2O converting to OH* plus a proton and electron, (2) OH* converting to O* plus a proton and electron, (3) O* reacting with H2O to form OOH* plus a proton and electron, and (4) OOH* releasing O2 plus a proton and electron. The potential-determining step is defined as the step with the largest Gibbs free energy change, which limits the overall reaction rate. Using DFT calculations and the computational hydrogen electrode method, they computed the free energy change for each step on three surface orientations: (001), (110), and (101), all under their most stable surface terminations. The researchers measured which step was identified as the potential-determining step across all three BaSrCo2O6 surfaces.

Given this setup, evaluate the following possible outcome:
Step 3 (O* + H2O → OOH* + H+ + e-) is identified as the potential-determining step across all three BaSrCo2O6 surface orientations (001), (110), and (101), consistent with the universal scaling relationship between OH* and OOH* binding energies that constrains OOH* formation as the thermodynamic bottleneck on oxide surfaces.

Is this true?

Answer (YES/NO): NO